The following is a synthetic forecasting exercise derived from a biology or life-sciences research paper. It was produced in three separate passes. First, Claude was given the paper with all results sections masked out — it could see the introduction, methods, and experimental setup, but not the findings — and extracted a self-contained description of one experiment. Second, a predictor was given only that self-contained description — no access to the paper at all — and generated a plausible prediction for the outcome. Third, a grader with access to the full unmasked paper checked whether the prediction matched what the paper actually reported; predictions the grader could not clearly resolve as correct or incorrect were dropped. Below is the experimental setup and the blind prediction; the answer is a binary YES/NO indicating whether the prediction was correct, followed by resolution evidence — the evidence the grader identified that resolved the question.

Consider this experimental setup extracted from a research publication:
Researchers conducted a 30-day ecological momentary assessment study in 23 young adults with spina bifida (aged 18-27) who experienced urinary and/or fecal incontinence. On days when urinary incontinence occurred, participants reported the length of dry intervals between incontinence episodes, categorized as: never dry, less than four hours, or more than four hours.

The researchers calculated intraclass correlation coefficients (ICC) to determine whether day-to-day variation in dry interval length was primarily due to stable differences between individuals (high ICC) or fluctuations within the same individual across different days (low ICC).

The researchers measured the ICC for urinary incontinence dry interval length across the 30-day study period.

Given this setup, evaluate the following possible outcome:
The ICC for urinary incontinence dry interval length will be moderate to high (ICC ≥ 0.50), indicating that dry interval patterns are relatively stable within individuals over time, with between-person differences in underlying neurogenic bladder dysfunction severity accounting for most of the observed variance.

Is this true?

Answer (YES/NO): YES